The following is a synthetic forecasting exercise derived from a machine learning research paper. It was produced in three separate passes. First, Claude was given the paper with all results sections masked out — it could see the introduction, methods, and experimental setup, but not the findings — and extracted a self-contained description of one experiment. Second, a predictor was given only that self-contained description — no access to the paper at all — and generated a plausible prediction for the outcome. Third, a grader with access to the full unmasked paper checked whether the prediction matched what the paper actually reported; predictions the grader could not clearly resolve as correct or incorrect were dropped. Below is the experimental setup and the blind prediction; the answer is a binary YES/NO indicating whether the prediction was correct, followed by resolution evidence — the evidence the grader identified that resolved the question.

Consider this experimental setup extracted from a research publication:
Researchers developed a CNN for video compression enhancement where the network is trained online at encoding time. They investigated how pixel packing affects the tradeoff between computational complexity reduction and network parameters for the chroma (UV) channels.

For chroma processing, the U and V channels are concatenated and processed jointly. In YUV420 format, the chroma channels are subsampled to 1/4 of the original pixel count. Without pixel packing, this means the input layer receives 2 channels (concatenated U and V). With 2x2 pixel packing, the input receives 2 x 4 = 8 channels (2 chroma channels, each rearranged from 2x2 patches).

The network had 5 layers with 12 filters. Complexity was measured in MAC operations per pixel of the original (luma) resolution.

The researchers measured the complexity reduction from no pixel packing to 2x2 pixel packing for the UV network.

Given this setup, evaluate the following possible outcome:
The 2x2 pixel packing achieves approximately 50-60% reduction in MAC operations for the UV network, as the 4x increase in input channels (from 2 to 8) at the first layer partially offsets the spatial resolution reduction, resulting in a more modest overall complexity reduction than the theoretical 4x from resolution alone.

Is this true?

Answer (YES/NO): NO